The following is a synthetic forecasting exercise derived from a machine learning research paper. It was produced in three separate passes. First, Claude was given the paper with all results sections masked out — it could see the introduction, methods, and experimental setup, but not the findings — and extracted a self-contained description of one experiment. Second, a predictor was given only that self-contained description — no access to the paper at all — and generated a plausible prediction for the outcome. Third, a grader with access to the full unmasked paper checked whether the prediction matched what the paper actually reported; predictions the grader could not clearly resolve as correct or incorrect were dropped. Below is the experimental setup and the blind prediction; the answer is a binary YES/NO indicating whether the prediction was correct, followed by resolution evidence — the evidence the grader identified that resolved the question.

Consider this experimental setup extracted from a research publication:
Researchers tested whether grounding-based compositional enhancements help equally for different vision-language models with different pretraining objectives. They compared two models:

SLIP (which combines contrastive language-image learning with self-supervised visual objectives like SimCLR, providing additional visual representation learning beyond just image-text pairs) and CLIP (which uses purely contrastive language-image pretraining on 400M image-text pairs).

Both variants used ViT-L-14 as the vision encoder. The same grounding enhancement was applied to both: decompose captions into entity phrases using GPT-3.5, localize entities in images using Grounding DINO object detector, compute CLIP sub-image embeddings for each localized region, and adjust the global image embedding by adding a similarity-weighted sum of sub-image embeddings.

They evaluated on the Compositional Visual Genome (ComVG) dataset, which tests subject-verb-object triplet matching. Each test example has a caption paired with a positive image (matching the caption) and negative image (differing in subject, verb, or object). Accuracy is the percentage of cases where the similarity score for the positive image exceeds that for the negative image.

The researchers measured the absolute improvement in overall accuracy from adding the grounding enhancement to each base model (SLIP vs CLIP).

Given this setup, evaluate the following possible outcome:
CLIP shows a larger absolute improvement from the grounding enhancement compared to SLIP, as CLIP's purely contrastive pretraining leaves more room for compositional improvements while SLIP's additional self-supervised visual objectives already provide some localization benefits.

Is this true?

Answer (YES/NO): NO